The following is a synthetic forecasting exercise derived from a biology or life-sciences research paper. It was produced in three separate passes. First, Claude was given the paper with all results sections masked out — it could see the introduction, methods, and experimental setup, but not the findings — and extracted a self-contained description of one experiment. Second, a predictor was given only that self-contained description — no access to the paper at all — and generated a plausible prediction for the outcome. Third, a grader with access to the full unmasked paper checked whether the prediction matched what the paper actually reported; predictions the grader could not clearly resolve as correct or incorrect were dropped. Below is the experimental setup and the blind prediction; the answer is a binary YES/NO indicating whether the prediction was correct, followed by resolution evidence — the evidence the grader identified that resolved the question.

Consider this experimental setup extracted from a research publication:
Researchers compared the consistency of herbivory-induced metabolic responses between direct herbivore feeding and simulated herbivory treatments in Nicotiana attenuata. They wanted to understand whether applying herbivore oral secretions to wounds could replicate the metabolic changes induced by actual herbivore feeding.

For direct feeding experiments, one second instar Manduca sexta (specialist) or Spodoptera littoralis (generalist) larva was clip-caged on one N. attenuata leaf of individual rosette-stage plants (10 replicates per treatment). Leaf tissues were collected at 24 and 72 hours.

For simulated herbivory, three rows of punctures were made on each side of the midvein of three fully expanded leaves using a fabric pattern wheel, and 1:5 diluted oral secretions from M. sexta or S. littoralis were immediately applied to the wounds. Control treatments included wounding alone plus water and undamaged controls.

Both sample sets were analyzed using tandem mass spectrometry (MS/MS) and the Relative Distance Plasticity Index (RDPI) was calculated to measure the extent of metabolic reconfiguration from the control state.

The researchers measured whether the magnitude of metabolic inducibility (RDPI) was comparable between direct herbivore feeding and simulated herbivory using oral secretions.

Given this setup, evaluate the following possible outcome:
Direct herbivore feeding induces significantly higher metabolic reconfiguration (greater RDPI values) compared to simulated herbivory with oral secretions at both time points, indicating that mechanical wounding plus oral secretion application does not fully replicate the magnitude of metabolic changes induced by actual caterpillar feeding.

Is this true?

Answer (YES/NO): NO